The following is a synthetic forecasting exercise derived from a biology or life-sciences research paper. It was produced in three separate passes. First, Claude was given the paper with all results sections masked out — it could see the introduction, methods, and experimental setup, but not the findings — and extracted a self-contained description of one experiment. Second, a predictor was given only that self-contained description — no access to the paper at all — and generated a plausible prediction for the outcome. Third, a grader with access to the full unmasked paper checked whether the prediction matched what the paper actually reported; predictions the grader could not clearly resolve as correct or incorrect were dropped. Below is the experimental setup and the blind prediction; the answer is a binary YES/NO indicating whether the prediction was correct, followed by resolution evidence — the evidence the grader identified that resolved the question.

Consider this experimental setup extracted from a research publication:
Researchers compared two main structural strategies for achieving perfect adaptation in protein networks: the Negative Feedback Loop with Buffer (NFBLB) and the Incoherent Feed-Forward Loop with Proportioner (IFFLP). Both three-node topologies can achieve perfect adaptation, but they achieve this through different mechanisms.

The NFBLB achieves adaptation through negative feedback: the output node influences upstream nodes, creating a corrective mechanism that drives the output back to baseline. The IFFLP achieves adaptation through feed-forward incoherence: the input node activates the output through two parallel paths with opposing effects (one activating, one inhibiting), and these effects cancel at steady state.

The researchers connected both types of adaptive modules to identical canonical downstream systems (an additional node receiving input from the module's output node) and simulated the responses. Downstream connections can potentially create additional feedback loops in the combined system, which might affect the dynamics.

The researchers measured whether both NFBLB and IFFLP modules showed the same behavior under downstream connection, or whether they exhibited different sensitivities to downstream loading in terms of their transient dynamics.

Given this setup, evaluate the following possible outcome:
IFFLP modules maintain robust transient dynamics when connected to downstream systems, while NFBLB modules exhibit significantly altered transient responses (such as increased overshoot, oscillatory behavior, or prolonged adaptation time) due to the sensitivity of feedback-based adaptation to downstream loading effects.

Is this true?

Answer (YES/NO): NO